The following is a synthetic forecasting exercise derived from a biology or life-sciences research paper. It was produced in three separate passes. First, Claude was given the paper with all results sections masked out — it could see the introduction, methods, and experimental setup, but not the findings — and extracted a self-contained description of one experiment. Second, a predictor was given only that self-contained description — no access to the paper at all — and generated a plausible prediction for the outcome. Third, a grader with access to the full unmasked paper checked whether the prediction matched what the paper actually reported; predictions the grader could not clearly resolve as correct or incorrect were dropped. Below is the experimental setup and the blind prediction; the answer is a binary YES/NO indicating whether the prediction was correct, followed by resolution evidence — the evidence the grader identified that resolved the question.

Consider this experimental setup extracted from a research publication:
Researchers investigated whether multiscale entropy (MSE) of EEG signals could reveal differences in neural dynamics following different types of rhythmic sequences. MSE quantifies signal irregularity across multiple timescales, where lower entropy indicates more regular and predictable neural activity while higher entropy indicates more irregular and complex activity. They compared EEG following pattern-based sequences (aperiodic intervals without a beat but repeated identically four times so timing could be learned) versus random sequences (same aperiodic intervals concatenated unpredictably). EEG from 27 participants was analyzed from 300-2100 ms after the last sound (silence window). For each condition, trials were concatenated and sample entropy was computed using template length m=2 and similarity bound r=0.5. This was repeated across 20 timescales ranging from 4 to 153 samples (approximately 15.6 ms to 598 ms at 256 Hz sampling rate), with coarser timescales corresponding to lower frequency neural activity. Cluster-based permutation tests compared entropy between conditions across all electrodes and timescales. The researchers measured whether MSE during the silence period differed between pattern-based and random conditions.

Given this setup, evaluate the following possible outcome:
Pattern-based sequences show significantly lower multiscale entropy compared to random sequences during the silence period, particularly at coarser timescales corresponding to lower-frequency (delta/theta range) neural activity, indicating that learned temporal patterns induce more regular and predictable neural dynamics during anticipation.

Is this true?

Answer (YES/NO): NO